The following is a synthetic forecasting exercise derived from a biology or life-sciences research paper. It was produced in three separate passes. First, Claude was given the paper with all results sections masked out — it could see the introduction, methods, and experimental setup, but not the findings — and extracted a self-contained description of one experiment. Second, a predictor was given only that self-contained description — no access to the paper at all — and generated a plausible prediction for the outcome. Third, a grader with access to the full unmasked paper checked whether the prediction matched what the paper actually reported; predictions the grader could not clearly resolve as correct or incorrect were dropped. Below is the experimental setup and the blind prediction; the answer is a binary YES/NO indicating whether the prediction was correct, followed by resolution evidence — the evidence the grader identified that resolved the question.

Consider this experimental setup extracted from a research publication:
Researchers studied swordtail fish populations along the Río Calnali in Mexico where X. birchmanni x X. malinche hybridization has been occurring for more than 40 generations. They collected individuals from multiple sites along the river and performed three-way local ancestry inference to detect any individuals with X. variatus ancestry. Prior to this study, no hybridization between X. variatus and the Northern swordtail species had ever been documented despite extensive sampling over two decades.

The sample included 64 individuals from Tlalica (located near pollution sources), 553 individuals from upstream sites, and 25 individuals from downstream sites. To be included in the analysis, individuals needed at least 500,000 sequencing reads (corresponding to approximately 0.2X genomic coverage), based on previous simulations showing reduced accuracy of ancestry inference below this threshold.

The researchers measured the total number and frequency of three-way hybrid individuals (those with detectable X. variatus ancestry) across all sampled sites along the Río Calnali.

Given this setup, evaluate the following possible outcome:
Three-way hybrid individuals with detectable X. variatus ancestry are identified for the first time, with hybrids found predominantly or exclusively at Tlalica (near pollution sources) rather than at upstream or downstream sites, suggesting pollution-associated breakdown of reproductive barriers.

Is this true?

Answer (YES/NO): YES